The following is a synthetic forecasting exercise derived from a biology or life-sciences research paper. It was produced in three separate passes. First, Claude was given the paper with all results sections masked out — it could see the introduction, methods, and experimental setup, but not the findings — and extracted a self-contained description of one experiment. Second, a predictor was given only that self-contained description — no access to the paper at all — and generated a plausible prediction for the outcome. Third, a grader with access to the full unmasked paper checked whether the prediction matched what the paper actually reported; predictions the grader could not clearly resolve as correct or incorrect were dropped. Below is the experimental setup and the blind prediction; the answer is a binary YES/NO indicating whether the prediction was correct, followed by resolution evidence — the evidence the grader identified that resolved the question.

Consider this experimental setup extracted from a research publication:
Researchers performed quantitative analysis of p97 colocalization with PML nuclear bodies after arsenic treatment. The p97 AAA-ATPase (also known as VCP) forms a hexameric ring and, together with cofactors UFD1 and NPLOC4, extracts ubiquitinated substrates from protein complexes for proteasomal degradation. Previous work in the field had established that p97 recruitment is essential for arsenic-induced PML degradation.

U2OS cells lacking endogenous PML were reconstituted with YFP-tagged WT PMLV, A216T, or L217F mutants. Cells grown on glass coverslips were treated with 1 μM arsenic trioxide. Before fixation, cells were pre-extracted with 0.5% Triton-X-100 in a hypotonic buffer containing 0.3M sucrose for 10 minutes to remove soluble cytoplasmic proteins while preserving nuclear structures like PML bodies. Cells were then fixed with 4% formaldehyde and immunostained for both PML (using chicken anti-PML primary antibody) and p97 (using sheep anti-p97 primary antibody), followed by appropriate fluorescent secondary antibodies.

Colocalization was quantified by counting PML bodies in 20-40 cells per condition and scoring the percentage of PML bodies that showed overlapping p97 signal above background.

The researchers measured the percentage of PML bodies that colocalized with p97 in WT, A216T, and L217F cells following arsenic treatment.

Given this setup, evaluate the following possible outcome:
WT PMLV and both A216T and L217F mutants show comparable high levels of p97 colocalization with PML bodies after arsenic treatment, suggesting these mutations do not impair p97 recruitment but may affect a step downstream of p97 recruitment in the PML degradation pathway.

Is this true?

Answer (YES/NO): NO